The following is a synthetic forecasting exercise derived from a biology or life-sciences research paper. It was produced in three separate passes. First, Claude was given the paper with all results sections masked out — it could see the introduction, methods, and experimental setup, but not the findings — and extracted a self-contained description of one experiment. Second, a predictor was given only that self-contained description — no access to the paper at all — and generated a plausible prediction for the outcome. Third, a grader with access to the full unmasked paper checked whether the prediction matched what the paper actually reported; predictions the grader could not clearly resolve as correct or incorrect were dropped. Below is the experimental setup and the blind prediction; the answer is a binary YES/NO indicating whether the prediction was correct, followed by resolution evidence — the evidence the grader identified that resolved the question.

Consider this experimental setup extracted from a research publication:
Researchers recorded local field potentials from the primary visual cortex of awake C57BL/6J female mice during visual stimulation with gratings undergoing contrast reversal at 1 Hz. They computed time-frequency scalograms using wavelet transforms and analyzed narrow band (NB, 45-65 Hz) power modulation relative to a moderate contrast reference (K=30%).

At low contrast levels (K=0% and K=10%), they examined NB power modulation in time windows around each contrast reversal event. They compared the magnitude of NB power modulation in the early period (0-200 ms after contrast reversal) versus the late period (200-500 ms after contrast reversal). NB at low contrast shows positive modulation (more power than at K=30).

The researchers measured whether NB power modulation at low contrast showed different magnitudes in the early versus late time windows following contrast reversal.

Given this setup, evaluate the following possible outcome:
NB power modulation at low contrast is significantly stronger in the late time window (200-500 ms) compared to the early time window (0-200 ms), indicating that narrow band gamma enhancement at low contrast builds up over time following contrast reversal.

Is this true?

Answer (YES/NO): NO